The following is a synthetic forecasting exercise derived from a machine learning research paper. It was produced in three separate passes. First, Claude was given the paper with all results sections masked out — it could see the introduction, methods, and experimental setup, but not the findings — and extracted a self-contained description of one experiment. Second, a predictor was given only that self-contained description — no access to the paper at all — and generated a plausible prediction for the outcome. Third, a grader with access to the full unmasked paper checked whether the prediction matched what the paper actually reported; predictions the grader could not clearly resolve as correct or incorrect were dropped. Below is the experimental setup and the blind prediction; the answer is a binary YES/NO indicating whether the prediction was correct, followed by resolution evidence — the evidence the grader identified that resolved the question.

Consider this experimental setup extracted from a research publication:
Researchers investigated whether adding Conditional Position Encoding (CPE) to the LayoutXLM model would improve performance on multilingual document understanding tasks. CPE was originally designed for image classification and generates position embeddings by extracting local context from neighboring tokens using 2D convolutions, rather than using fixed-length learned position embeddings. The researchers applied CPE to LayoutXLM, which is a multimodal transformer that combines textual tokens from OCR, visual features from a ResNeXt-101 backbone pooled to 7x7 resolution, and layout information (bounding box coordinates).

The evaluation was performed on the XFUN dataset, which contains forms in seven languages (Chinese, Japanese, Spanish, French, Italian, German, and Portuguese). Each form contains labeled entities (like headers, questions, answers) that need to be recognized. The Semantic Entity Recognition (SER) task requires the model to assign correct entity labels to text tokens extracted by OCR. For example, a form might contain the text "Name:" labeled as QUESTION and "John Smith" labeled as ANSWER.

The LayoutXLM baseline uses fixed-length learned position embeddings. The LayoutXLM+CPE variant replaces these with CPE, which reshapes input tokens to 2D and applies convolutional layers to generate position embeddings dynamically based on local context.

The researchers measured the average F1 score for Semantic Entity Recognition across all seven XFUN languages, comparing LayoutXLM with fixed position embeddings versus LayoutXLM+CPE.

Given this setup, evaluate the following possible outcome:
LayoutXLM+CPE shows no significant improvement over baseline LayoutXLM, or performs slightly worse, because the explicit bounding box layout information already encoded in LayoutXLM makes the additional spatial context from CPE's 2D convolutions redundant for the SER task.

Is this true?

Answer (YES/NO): NO